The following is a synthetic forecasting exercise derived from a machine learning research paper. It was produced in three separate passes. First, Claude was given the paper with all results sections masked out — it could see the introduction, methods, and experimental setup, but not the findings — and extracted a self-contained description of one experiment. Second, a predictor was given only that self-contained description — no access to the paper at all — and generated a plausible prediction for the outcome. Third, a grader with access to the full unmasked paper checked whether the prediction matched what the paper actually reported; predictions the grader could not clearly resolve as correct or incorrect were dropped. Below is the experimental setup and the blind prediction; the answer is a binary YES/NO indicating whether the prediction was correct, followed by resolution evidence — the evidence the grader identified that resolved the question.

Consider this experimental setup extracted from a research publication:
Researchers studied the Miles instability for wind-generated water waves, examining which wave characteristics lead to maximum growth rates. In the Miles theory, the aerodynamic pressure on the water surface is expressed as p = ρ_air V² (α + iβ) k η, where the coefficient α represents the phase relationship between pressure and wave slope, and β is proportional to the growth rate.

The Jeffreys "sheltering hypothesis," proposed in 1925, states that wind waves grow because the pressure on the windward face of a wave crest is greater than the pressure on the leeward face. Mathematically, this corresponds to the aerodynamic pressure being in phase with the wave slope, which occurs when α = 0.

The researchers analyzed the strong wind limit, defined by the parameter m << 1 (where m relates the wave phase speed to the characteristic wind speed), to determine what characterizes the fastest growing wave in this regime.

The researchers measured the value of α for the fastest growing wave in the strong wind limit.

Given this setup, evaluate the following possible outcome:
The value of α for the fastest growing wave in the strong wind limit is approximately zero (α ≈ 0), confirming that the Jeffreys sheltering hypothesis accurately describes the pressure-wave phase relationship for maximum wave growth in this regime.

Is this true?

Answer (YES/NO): YES